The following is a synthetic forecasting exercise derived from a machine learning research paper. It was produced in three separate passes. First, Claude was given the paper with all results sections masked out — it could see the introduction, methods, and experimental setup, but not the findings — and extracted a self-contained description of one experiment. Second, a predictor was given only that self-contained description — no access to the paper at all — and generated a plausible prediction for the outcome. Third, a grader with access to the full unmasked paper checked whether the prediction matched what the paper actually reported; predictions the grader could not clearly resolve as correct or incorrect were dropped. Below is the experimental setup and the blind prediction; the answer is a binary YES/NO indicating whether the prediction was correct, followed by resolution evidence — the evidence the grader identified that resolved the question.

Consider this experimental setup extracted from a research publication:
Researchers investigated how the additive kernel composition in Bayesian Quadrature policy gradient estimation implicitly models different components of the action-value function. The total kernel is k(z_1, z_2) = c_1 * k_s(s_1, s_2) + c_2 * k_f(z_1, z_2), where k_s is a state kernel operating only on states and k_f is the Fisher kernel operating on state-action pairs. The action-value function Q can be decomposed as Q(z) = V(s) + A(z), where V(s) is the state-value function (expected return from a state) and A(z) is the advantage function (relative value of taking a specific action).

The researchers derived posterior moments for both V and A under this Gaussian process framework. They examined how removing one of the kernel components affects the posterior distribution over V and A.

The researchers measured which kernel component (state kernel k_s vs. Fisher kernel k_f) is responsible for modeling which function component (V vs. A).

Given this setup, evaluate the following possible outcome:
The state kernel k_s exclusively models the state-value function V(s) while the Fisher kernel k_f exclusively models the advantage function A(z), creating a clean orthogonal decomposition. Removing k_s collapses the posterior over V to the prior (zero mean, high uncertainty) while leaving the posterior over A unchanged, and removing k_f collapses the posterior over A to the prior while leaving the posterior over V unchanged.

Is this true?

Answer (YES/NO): NO